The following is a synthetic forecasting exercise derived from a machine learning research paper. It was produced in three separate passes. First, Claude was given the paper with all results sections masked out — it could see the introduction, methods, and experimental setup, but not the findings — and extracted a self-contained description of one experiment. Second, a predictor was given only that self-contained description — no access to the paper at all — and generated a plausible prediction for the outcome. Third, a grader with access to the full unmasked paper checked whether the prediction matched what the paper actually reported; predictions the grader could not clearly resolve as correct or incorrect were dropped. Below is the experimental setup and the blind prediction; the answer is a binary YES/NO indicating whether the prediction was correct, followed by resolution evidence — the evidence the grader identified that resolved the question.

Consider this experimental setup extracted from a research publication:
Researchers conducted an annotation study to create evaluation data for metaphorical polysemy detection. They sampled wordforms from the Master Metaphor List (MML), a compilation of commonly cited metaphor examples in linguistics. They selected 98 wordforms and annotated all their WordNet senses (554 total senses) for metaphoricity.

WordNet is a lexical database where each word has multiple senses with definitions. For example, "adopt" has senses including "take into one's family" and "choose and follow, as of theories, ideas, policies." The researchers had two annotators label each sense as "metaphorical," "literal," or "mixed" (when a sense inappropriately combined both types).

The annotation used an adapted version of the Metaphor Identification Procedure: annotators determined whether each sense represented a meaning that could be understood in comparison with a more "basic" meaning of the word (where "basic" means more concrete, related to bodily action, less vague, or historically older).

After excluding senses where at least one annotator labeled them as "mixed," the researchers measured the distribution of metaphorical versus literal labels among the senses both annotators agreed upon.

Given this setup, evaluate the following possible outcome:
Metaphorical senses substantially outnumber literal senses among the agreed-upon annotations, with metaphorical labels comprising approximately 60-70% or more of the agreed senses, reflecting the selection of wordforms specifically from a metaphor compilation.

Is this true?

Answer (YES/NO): NO